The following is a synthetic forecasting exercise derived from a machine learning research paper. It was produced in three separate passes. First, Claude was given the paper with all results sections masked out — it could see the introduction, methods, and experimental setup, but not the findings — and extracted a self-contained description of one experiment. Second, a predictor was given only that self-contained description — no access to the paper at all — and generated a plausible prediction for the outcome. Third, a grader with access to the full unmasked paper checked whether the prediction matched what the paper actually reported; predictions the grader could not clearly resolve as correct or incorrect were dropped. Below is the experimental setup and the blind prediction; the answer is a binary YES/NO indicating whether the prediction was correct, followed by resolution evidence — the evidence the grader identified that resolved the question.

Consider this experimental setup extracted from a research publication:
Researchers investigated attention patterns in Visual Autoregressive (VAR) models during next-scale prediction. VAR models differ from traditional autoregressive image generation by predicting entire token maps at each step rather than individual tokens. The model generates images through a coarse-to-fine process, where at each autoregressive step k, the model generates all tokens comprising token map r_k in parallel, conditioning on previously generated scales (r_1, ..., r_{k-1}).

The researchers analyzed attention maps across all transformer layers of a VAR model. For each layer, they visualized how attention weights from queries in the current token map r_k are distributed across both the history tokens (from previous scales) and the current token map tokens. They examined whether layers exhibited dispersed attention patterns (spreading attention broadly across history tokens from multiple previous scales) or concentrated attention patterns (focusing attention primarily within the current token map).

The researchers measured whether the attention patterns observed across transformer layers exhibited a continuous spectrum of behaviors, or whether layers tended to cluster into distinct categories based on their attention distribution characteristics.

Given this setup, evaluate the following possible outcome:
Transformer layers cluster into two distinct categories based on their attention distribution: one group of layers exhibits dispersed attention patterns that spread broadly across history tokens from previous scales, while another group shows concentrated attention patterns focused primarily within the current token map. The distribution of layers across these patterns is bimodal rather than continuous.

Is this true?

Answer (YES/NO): YES